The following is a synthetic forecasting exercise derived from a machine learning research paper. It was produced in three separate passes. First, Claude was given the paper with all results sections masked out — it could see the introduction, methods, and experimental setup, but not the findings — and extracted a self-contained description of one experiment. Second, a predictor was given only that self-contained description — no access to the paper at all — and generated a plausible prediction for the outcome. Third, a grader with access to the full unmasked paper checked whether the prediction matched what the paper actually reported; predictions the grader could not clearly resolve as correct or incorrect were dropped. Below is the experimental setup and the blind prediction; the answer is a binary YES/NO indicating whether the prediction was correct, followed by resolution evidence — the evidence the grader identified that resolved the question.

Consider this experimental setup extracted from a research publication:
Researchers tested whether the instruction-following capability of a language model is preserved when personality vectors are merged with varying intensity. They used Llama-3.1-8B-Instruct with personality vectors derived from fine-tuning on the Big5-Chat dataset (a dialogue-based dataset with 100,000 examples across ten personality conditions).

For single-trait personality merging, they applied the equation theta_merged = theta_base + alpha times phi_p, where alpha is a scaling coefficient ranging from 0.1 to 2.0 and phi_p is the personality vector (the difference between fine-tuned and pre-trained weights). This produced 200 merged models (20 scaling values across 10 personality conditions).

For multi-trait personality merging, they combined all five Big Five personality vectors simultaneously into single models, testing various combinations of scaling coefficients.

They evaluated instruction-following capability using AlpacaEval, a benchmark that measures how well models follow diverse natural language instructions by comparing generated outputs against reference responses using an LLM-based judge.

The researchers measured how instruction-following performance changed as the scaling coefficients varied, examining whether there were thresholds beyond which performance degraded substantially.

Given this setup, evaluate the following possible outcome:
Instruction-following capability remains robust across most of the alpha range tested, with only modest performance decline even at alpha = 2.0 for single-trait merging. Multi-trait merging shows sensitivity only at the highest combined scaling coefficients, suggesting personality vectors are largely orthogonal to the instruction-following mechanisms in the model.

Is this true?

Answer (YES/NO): YES